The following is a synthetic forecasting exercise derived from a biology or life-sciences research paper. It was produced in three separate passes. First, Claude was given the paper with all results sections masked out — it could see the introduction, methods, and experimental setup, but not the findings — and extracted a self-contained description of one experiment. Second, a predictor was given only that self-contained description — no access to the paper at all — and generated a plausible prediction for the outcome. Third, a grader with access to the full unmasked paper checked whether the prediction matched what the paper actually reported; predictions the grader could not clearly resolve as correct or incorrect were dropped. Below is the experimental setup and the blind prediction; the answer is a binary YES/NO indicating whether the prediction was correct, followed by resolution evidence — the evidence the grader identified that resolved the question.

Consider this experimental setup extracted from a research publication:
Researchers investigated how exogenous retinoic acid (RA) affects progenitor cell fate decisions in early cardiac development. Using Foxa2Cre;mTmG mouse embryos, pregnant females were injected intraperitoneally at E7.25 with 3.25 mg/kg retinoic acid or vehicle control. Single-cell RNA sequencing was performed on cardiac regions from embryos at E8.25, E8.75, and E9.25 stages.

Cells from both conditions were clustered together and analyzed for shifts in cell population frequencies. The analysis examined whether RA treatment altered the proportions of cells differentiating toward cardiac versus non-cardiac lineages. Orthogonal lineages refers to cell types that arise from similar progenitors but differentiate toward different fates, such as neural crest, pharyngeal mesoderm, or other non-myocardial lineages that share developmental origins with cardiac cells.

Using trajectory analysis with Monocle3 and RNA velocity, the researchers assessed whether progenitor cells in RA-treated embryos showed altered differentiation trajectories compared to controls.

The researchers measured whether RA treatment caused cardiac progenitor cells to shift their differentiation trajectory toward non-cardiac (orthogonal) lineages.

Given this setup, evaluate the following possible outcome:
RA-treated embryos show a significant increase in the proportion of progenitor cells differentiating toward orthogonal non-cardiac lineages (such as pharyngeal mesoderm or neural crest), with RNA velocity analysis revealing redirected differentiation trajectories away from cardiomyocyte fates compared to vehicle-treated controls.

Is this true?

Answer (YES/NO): YES